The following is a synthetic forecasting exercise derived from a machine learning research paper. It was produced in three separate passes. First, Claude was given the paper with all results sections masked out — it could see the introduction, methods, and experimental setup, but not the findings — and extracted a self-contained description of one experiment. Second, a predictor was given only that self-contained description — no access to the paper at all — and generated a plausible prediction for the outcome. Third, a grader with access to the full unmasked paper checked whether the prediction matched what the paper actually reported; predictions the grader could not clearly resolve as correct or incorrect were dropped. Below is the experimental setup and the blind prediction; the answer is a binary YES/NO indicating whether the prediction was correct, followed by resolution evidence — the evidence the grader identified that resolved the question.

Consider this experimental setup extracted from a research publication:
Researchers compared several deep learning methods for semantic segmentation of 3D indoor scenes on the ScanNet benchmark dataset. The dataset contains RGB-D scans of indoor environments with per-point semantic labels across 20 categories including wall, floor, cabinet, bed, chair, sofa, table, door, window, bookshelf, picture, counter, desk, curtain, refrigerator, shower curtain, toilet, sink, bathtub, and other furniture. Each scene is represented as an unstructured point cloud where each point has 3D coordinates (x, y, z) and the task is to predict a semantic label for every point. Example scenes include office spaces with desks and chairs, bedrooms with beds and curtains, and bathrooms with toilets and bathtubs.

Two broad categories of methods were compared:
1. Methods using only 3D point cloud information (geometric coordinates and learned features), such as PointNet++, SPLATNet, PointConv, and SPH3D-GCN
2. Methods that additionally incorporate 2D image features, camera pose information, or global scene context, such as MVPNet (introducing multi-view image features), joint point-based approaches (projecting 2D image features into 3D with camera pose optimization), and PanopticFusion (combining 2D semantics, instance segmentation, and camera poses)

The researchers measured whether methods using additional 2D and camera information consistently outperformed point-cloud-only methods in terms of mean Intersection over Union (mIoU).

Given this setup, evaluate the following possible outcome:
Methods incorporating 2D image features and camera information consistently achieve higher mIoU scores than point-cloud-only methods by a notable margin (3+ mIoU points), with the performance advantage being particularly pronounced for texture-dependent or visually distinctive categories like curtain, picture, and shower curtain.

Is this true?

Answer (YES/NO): NO